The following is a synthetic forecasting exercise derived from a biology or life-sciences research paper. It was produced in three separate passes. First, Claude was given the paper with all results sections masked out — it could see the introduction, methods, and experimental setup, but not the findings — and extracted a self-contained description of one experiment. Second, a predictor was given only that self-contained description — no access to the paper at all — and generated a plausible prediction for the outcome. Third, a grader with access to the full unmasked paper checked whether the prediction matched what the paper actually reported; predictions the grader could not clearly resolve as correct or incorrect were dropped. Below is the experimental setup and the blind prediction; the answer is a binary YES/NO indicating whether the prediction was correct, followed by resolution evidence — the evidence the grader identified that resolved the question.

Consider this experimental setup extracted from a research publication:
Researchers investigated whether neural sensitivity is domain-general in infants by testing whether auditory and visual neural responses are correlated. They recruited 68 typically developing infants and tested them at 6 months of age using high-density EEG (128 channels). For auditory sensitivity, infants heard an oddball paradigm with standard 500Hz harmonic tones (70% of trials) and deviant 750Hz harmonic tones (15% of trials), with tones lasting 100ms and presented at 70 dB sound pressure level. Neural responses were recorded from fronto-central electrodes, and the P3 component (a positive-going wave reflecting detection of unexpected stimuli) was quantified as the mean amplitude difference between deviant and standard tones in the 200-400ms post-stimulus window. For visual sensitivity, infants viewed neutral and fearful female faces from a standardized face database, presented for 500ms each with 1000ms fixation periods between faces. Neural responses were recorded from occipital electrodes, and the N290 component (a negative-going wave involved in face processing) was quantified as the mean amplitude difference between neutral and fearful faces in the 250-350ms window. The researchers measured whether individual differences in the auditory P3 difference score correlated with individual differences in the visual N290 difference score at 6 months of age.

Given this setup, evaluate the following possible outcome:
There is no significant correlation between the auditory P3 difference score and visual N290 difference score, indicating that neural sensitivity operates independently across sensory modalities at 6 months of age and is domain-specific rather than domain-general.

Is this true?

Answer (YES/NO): NO